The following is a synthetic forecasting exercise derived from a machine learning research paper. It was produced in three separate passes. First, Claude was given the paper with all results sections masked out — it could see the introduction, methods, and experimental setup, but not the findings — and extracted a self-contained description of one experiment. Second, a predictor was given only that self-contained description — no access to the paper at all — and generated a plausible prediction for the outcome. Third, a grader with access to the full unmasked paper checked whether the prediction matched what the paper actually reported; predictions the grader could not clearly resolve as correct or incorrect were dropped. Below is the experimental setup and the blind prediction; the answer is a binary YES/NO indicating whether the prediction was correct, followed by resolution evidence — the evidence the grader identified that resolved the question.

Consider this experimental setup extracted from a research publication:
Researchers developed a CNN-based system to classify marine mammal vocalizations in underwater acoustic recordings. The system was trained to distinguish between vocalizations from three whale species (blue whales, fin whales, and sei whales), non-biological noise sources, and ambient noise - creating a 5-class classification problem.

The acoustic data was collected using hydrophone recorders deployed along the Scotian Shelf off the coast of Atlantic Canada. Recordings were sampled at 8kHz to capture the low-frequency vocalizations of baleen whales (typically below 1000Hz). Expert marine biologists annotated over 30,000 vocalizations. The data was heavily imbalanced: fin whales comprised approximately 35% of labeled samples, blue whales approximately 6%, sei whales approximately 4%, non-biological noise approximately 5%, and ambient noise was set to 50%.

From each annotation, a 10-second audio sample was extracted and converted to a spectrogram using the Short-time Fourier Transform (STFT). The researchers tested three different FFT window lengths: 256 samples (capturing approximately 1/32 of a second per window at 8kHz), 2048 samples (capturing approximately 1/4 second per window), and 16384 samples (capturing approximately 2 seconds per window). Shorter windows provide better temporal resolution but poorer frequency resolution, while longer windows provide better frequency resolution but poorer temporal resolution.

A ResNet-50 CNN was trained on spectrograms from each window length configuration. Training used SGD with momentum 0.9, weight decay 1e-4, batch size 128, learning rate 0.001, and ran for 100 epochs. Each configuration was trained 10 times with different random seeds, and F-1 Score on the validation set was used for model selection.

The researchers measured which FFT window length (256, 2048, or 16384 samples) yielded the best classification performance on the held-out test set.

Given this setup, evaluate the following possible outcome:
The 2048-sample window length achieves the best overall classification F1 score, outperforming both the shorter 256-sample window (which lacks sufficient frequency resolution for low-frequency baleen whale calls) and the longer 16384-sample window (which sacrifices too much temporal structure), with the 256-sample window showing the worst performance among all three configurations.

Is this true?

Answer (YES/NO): NO